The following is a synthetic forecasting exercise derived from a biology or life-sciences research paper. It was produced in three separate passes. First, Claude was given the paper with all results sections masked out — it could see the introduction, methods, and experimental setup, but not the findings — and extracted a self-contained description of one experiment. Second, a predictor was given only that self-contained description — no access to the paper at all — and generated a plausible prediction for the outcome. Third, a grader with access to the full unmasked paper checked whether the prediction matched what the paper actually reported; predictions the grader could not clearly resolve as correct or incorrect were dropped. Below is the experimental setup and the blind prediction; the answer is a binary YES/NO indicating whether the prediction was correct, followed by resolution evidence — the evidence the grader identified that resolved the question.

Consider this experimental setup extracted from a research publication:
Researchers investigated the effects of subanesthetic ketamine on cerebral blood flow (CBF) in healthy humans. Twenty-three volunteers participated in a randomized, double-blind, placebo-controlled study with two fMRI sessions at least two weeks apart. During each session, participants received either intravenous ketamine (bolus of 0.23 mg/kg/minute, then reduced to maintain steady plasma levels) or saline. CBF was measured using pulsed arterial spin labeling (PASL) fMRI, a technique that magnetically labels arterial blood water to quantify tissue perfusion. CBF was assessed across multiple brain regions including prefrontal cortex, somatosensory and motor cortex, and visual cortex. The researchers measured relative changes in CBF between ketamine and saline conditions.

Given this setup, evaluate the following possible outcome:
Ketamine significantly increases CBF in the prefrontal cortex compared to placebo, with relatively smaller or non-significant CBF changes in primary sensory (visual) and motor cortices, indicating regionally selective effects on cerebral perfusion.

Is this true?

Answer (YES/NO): NO